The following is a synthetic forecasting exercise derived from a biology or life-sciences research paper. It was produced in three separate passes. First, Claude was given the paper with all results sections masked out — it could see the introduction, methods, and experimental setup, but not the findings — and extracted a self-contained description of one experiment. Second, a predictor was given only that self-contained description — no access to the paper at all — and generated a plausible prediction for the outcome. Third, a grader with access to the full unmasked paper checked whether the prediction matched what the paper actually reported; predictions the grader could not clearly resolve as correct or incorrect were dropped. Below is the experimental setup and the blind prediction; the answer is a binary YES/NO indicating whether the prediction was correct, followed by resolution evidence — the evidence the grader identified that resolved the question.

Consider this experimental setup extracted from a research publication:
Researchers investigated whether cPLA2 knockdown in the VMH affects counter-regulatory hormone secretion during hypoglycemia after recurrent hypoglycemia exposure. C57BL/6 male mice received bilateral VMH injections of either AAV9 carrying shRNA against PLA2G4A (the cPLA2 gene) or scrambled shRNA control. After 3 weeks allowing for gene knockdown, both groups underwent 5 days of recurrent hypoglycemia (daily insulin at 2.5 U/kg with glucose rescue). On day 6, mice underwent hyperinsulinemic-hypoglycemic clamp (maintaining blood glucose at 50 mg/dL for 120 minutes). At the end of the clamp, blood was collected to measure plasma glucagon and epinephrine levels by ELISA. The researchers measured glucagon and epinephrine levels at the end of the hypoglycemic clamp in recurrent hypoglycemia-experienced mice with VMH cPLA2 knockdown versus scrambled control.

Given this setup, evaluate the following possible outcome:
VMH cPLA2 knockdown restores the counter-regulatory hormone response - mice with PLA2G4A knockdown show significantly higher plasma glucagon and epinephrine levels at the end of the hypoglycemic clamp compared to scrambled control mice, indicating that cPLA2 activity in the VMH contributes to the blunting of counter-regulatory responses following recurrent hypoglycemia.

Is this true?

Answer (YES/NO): NO